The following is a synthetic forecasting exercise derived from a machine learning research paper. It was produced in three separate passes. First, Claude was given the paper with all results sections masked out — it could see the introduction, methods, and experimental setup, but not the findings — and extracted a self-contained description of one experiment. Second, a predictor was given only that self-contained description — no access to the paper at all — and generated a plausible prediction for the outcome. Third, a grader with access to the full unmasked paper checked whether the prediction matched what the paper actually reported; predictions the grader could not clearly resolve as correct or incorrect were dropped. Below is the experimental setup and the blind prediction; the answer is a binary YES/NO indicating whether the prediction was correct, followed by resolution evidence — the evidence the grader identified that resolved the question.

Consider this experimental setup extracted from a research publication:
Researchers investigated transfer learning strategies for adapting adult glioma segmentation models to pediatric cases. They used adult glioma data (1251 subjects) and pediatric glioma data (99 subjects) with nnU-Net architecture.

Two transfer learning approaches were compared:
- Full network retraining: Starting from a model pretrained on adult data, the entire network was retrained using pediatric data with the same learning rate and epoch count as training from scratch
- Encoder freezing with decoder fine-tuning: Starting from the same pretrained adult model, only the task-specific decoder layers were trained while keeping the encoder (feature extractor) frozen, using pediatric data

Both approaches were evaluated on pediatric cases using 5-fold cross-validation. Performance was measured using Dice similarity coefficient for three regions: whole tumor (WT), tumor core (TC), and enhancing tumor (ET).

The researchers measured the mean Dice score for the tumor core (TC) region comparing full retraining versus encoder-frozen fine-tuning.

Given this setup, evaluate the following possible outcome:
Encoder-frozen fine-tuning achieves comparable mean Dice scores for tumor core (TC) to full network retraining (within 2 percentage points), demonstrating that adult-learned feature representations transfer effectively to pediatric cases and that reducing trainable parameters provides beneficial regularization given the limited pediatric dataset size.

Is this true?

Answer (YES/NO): NO